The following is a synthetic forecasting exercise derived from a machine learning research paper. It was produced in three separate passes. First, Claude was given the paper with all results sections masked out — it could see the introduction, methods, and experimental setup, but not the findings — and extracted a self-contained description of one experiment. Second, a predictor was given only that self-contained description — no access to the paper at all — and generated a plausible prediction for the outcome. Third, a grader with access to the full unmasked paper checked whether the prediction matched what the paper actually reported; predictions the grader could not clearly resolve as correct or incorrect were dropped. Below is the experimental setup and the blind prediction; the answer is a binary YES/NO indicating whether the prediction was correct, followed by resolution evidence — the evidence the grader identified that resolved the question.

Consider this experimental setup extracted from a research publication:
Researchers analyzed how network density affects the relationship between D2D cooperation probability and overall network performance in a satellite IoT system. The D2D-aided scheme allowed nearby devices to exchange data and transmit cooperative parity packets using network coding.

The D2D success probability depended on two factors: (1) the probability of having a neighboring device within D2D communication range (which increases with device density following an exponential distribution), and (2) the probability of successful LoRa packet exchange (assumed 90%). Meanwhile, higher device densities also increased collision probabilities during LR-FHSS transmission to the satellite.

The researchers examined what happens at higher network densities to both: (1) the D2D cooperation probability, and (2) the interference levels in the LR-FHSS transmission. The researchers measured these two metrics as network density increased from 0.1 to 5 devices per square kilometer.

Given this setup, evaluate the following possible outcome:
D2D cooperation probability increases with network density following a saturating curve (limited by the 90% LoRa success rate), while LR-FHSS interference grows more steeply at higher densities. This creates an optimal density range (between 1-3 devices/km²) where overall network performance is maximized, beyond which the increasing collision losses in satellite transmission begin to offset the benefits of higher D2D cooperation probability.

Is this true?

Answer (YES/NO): NO